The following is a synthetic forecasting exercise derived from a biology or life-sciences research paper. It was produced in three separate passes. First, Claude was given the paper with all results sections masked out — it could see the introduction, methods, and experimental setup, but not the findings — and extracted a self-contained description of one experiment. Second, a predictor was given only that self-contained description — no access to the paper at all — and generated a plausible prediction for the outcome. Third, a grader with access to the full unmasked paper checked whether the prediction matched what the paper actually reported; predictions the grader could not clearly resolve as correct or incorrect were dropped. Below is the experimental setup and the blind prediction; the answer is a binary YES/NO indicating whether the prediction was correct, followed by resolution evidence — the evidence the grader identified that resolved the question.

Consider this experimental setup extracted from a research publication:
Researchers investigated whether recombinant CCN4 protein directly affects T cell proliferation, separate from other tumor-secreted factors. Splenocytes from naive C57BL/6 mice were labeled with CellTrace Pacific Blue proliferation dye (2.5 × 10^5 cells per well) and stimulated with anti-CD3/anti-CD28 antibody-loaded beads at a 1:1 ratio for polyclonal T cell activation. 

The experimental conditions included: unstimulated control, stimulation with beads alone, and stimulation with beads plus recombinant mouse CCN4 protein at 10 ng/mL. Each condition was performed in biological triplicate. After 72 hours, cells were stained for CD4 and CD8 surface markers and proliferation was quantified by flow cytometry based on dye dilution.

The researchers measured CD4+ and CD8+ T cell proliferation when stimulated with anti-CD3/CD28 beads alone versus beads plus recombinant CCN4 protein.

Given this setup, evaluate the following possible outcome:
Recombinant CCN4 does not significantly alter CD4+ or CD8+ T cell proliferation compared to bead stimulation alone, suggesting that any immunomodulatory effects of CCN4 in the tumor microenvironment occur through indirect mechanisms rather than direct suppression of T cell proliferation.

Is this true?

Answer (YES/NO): YES